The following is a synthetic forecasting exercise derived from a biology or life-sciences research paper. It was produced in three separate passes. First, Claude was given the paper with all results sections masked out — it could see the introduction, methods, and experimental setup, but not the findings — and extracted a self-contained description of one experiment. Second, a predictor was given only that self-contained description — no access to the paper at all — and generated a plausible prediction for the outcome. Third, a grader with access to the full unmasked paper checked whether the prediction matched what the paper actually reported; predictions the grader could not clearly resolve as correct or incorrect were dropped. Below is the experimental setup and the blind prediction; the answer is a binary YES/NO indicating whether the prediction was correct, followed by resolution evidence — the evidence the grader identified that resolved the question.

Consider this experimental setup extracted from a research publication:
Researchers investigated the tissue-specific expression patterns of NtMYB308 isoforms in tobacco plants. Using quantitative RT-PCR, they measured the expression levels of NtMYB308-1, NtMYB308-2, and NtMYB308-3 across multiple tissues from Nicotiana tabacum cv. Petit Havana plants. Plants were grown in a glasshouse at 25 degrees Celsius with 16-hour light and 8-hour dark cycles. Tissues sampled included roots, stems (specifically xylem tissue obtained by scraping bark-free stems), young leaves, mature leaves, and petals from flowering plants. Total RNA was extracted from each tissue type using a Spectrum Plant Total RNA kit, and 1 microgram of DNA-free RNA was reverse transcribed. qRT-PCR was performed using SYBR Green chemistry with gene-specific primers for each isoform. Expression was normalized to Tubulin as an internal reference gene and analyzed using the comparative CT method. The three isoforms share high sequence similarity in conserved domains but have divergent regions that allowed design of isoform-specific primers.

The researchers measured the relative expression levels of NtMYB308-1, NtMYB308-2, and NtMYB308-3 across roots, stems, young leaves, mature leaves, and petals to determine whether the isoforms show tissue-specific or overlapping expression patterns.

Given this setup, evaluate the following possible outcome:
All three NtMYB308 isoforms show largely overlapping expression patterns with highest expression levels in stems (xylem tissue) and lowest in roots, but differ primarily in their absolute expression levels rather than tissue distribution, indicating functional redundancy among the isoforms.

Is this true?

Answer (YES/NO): NO